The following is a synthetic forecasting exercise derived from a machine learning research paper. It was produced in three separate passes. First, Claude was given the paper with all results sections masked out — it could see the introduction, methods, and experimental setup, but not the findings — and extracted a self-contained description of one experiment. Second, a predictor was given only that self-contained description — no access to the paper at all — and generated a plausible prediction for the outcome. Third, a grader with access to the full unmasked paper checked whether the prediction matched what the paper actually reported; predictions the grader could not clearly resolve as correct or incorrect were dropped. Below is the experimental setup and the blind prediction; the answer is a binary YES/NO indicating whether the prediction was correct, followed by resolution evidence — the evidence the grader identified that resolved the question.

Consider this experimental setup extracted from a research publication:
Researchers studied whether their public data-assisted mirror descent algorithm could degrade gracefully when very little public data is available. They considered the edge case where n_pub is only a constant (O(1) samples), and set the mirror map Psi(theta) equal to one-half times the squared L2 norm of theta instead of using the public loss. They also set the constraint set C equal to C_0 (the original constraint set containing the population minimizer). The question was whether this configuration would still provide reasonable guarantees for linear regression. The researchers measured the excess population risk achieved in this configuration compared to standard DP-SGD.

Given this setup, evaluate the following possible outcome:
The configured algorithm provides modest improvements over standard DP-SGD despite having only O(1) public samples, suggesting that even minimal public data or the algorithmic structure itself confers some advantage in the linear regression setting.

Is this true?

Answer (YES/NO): NO